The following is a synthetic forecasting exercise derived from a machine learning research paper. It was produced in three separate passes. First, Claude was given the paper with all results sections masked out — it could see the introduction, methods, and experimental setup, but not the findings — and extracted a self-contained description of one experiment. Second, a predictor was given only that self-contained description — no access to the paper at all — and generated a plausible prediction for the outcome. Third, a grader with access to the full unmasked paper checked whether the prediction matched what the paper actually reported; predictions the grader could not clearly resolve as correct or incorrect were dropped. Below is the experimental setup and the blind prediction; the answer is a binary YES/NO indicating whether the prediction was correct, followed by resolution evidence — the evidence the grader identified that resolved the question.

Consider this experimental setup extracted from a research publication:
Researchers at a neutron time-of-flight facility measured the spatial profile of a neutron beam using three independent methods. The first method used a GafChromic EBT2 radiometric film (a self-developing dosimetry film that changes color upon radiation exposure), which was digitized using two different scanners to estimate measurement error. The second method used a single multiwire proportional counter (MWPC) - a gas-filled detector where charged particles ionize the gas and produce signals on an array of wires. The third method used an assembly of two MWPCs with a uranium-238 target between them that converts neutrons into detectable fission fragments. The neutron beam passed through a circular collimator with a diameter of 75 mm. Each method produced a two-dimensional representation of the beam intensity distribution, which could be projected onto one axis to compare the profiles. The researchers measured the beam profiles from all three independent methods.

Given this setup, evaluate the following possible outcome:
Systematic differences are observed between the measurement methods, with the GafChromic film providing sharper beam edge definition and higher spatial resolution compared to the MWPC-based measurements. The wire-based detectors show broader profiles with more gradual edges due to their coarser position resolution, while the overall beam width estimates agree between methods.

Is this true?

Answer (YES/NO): NO